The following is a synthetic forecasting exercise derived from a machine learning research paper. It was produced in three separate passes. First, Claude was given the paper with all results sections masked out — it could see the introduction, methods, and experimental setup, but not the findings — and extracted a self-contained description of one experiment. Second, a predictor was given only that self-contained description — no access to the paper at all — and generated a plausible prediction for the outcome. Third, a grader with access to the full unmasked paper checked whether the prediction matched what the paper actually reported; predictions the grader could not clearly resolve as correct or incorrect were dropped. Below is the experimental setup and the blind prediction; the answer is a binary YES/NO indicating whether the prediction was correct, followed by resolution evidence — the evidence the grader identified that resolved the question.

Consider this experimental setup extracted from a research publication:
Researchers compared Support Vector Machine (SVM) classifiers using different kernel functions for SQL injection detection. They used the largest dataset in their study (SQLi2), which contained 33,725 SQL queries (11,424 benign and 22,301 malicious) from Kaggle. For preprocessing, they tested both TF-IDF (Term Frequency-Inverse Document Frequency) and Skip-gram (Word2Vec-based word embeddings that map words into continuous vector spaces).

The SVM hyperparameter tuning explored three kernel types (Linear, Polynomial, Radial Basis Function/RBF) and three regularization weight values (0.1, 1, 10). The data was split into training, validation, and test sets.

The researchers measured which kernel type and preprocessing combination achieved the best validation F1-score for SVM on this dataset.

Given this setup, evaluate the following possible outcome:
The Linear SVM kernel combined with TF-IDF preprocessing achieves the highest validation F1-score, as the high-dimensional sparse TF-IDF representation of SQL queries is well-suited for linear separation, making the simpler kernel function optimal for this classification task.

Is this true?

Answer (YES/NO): NO